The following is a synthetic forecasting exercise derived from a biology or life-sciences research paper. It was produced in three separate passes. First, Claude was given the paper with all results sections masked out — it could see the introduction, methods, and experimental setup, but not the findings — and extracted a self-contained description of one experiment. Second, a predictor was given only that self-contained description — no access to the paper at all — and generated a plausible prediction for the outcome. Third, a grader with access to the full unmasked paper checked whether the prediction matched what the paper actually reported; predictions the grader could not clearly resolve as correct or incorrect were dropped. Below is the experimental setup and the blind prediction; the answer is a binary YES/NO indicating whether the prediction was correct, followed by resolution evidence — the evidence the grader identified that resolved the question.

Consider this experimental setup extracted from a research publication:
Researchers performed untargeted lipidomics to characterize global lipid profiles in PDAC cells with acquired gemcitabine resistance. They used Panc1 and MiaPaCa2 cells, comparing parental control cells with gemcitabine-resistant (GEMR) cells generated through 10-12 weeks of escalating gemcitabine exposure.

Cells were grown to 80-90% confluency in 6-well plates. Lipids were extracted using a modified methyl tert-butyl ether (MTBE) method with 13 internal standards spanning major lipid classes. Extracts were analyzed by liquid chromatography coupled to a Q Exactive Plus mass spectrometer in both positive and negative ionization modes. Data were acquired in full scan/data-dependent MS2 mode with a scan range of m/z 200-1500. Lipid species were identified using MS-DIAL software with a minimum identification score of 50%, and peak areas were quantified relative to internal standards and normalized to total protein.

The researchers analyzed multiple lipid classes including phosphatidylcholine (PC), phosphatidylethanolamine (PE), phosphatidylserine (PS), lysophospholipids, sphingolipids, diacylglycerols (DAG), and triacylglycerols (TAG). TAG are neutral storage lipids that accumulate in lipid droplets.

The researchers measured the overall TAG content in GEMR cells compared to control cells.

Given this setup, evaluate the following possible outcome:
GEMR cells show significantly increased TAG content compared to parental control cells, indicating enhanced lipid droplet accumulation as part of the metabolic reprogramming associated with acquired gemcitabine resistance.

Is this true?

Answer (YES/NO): NO